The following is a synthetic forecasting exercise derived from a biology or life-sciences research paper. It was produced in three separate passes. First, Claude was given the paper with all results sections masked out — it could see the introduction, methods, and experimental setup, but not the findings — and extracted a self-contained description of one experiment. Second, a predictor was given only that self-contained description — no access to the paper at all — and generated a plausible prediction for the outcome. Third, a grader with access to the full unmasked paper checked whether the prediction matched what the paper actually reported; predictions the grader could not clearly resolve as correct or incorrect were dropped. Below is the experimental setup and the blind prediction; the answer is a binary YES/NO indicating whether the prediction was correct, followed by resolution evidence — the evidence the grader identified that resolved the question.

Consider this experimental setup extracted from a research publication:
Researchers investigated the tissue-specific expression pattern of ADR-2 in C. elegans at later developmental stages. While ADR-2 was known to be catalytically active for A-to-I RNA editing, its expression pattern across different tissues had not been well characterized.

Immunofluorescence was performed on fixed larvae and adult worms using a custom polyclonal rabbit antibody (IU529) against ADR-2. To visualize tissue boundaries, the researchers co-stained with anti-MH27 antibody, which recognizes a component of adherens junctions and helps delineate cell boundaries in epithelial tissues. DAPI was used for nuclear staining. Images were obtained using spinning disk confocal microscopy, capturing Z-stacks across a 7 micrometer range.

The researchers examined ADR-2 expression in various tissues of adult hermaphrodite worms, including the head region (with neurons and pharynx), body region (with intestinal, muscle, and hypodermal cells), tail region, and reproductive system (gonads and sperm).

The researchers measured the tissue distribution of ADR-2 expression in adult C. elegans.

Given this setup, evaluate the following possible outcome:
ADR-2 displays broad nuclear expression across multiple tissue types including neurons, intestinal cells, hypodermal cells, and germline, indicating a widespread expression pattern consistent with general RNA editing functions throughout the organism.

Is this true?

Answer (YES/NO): NO